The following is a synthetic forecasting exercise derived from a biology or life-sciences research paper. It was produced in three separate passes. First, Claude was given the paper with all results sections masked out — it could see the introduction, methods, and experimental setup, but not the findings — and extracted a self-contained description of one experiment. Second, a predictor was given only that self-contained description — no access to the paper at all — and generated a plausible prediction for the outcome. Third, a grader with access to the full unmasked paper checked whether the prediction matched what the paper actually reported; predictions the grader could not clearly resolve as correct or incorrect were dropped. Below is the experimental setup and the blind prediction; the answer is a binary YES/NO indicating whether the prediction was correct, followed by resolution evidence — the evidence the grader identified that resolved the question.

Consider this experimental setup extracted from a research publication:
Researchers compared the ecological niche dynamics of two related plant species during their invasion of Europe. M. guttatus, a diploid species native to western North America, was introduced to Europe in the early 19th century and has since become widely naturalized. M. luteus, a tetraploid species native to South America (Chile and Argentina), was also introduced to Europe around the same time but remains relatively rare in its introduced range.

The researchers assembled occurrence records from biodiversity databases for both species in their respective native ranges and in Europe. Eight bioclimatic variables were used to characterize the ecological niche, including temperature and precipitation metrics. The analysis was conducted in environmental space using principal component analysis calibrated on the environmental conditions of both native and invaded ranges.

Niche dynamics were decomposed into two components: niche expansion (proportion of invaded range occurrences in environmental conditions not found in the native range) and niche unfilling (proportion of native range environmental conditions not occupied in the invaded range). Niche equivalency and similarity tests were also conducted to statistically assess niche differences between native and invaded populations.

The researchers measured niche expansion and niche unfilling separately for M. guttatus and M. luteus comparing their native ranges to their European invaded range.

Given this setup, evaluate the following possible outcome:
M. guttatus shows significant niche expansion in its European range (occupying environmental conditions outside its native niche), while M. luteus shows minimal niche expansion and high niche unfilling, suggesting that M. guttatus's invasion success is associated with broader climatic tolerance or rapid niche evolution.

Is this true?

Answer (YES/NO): NO